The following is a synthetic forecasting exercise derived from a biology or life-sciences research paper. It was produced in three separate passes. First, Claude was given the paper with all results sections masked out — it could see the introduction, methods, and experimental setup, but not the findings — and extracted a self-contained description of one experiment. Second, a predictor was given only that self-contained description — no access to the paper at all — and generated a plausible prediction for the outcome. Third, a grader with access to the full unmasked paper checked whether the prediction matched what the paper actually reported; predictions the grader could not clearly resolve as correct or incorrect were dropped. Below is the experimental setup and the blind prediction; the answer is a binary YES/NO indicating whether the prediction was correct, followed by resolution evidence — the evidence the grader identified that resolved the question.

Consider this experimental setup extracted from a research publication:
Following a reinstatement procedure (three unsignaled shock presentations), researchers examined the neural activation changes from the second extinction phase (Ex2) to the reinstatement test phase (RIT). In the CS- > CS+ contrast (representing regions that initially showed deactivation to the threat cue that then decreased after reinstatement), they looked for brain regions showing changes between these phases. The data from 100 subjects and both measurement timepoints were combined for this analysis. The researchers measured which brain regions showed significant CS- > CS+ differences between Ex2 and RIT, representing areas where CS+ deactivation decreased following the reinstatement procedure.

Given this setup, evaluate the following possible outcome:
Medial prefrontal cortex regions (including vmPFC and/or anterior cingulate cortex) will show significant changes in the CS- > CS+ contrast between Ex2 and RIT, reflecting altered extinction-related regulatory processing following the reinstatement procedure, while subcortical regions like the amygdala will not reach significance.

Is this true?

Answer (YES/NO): NO